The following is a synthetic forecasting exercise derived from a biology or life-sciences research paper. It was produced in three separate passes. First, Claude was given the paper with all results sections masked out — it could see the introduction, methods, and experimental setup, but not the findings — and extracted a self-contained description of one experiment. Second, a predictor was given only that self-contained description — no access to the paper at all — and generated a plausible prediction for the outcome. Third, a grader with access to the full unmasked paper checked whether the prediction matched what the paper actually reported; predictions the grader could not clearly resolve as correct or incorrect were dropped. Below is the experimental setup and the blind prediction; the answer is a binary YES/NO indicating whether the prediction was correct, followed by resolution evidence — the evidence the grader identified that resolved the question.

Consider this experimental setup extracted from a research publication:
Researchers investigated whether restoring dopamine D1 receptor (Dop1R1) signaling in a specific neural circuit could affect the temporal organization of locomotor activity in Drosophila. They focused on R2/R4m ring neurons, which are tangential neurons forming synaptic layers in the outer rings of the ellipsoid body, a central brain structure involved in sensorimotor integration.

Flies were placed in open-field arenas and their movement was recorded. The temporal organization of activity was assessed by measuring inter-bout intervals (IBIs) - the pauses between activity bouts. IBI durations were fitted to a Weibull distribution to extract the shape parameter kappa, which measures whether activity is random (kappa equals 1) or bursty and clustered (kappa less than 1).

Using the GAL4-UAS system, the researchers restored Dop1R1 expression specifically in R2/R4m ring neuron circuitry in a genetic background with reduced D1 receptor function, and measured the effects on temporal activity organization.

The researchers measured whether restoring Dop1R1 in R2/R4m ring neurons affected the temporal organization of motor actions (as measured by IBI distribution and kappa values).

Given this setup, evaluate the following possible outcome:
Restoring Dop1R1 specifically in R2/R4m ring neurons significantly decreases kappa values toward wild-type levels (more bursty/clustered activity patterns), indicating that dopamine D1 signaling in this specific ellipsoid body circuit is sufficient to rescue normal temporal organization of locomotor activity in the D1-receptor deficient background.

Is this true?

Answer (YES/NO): NO